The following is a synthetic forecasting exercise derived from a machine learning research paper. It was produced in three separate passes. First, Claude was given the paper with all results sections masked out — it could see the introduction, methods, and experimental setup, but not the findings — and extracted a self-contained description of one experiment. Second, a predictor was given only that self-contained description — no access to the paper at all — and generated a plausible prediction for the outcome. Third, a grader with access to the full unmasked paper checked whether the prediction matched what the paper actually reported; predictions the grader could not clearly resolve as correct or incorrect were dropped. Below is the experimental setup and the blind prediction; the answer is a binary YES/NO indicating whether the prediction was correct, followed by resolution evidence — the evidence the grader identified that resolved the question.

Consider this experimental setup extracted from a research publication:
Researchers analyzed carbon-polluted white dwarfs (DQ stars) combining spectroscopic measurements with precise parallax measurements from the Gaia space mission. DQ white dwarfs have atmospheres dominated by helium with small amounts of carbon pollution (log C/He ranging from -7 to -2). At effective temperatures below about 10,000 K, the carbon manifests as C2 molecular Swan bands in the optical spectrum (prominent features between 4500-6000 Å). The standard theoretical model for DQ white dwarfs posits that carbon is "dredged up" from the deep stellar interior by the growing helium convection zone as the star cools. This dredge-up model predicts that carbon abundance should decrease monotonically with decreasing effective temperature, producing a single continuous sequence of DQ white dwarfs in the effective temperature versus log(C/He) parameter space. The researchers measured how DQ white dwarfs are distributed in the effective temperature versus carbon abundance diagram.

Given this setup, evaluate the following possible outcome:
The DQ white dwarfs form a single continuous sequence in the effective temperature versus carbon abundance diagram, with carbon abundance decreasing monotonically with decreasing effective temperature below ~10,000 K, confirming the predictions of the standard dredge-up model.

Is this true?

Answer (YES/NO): NO